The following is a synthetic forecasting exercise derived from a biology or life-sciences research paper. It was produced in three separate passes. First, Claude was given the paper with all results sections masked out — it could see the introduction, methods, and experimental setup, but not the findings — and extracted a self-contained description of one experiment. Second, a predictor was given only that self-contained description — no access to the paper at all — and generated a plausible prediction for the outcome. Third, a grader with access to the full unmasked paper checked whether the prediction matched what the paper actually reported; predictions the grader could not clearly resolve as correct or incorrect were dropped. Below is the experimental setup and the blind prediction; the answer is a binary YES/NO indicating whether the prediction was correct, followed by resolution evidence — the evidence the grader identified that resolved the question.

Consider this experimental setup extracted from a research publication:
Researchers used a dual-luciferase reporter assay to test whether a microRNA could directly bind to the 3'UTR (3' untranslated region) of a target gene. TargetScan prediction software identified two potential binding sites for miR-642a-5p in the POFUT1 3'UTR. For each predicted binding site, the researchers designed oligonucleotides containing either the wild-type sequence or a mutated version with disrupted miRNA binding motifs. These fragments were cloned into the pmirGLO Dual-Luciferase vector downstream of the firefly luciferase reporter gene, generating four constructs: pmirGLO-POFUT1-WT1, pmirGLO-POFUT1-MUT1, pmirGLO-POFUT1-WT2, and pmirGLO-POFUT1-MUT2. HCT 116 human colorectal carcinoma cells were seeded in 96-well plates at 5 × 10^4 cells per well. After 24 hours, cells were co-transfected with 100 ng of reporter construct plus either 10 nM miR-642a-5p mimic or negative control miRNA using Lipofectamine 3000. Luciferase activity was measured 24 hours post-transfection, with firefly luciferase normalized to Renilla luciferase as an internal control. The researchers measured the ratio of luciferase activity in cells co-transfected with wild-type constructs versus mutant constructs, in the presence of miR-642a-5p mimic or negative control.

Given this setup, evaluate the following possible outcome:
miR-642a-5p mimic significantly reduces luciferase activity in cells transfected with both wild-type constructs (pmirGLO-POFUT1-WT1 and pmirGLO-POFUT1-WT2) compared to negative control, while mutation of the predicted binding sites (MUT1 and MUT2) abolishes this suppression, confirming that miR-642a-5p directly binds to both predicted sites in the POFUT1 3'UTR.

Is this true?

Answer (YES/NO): YES